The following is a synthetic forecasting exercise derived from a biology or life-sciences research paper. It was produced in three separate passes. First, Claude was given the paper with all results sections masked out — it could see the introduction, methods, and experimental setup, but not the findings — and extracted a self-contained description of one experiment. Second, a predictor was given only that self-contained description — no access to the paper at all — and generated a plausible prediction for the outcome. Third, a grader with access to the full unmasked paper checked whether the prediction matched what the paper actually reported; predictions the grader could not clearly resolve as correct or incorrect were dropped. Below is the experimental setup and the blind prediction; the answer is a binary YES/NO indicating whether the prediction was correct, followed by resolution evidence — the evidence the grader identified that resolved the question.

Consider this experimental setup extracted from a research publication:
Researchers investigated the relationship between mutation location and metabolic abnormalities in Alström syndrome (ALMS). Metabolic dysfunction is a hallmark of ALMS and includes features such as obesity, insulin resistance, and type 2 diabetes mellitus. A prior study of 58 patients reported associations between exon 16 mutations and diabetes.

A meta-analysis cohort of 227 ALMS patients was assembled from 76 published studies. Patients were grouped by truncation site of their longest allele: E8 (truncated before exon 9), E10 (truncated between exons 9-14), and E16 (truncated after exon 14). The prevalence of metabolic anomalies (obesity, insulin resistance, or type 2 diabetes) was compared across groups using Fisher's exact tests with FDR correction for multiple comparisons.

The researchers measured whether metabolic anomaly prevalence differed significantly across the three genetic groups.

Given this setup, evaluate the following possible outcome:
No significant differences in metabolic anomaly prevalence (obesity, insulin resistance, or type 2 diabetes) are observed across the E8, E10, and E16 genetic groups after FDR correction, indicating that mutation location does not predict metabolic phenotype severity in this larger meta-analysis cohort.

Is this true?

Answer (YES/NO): YES